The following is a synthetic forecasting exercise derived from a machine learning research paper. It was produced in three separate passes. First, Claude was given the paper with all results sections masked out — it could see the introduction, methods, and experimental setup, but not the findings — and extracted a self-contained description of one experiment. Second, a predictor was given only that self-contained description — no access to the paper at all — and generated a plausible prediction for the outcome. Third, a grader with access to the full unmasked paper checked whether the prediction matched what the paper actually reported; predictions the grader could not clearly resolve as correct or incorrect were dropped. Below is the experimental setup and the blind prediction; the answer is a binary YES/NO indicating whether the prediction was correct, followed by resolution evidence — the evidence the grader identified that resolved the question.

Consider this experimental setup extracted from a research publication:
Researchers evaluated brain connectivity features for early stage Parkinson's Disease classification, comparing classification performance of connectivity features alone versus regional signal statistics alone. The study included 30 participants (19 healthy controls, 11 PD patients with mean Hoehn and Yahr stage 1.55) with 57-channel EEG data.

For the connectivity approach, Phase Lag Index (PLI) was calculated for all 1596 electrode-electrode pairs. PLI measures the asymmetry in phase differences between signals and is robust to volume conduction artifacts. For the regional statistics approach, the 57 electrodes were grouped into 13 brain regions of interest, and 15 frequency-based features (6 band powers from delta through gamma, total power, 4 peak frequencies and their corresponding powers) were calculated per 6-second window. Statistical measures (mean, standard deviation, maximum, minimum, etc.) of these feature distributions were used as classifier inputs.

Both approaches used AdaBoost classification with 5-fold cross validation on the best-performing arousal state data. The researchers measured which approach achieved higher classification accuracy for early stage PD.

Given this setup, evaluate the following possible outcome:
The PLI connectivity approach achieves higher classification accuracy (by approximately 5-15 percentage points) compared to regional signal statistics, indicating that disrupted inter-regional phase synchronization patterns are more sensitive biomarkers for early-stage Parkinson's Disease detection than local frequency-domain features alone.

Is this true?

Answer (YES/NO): YES